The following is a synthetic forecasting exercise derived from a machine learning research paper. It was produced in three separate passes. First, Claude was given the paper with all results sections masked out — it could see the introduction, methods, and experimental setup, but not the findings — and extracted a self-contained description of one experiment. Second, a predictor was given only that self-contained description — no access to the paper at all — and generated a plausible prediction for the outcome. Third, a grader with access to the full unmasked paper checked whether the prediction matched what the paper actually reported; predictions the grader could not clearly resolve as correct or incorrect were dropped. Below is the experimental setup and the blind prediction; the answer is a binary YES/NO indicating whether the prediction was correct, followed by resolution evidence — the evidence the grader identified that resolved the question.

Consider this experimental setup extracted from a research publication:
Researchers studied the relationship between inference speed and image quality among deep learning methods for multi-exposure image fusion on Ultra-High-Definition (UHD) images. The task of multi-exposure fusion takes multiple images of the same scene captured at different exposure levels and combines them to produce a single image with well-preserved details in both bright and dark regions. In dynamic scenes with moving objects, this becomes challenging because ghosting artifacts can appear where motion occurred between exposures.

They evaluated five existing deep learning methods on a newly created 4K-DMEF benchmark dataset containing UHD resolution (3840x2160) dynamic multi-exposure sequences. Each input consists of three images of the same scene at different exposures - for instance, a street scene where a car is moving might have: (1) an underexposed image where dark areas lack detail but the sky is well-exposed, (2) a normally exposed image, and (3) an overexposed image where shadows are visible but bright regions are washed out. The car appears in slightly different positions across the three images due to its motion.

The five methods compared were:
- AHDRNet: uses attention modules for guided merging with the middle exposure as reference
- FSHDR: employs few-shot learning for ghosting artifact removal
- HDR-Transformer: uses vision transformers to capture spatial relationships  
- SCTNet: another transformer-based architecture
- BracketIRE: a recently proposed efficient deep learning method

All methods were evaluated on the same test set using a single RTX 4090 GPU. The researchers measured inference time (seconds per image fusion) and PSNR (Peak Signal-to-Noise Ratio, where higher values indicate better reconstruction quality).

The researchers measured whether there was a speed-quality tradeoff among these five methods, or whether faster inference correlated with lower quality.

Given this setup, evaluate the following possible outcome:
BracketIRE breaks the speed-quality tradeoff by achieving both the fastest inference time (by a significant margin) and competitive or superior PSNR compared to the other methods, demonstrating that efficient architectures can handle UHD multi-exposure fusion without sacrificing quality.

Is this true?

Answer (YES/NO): YES